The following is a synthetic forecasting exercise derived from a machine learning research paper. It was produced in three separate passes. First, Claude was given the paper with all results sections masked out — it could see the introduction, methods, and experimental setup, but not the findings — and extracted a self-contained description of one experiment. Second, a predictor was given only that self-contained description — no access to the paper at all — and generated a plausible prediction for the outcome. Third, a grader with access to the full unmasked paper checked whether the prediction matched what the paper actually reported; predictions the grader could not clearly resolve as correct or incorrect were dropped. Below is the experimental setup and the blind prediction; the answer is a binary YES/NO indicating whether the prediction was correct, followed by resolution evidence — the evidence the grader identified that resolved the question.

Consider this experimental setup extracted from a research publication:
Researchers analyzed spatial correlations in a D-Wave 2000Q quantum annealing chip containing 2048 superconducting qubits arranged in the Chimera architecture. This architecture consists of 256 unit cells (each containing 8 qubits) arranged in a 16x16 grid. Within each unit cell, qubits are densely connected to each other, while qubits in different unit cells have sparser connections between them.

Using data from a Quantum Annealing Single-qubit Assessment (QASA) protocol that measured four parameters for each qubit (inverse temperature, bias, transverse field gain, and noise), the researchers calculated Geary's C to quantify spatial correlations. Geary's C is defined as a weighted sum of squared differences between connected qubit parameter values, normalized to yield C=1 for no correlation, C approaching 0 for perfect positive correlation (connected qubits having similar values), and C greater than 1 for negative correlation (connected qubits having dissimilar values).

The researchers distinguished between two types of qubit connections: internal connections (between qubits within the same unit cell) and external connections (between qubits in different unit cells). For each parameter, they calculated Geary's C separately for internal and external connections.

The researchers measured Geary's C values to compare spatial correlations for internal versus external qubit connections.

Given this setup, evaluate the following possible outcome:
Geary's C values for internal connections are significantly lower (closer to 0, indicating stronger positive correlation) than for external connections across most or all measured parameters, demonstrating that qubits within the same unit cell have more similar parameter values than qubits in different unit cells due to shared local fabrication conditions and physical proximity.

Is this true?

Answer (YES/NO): NO